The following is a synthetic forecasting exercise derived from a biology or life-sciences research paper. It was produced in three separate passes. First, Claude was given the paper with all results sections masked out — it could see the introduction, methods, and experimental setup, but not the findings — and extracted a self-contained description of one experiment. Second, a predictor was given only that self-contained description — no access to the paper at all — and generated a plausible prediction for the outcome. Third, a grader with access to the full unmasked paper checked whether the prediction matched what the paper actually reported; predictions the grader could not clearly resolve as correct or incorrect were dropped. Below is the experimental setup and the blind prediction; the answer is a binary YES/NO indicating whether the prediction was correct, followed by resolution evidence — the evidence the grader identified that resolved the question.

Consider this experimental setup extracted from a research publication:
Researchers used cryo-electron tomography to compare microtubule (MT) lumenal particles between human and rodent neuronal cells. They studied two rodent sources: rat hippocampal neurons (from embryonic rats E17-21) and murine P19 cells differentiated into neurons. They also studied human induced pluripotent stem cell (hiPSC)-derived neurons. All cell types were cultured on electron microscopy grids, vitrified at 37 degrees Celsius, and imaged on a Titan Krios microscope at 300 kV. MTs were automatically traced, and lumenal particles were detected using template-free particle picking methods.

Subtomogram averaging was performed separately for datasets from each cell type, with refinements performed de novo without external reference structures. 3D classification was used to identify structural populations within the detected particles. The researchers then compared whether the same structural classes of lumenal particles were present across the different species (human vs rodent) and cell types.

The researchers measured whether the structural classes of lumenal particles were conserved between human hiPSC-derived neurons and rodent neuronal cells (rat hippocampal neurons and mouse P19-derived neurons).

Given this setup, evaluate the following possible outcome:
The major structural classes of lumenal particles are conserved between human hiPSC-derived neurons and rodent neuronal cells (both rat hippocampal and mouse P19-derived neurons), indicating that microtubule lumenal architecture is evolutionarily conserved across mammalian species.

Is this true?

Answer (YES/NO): YES